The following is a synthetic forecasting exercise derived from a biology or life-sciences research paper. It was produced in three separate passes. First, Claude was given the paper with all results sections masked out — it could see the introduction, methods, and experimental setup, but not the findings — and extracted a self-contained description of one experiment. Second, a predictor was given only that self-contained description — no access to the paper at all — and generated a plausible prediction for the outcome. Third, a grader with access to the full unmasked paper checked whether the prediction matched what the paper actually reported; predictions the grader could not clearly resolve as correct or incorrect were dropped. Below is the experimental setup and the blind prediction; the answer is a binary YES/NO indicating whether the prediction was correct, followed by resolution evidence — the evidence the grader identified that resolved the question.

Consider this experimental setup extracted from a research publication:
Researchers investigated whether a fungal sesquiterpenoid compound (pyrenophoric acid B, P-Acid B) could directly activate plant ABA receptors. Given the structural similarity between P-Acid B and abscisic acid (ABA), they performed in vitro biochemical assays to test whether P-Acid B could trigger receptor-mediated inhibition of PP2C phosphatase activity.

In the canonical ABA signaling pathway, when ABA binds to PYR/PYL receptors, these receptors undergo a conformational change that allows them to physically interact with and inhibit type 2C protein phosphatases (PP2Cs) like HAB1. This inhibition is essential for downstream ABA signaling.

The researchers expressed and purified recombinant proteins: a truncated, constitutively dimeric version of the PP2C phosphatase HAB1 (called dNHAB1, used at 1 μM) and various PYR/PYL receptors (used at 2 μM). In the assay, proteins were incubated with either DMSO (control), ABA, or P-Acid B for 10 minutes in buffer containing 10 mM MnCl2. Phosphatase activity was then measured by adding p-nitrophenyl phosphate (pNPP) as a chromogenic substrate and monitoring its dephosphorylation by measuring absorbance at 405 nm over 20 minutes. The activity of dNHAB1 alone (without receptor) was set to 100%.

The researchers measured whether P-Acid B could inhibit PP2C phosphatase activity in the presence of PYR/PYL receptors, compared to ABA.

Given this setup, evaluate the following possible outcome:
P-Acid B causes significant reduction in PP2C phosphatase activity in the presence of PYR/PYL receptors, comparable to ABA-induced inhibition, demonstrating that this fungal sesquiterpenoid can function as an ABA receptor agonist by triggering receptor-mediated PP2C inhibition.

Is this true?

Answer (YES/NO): NO